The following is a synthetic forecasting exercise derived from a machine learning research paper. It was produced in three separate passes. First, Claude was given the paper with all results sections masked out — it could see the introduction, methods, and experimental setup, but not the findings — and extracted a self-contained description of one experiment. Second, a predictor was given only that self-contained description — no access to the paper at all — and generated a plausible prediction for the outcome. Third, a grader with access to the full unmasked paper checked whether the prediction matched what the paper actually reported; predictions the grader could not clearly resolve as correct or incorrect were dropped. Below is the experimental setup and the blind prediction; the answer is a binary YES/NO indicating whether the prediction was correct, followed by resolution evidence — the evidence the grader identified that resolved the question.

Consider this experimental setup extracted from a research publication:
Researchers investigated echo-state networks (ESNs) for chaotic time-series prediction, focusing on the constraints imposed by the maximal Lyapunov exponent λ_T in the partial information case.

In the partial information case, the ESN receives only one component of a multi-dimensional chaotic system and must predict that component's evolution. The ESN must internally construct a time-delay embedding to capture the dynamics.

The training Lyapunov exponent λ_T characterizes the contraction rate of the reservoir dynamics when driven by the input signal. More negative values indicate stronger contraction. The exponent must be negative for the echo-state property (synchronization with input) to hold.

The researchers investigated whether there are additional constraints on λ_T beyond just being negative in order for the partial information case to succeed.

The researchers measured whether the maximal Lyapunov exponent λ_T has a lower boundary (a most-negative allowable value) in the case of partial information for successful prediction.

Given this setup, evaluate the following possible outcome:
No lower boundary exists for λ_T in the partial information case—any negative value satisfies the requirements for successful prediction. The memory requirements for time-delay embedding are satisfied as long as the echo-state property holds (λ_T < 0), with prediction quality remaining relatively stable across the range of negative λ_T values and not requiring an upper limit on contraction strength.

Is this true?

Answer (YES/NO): NO